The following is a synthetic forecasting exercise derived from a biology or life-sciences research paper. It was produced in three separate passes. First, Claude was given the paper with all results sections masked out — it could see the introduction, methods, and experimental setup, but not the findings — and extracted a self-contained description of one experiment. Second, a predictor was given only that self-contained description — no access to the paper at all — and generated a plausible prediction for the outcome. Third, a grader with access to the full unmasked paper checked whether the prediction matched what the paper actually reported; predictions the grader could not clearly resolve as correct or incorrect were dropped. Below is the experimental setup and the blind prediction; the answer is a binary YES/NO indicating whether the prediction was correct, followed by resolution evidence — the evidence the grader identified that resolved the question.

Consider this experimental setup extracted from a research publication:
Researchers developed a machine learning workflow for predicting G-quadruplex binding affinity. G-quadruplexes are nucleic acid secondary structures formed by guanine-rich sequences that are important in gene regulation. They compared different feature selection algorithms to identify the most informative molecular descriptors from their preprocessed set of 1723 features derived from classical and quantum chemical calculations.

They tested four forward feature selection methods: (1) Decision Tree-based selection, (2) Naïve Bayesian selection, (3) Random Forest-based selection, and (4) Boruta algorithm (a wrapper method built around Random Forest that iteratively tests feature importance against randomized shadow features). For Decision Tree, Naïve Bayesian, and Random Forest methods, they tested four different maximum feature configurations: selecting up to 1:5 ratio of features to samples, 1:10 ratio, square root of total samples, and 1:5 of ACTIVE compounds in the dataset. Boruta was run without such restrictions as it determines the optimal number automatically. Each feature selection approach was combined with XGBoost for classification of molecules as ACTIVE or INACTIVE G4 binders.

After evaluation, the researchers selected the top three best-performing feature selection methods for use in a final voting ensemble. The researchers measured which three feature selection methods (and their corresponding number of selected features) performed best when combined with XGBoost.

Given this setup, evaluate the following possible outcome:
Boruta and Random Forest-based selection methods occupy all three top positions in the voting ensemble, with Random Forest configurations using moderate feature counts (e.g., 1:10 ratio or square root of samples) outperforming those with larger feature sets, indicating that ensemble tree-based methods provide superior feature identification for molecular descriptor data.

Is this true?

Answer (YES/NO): NO